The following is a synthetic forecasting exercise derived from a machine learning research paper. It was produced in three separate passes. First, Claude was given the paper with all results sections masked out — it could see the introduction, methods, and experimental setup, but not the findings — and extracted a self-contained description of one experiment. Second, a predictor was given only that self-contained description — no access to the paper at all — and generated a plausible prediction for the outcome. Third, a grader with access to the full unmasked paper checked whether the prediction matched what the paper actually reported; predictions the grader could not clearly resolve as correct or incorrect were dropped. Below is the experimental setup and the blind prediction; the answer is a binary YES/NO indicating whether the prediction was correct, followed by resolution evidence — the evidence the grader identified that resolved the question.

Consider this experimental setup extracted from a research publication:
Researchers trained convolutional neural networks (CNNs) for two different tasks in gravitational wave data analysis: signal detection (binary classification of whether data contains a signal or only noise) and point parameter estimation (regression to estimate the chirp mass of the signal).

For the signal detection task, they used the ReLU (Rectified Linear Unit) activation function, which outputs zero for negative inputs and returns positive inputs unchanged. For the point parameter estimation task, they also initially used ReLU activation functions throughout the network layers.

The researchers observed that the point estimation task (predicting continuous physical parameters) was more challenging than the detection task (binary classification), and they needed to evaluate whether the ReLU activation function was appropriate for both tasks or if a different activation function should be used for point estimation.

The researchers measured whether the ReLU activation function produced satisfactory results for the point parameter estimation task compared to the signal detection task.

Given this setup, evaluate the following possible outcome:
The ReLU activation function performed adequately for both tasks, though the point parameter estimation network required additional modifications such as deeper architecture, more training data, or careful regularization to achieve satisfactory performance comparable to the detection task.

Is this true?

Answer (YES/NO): NO